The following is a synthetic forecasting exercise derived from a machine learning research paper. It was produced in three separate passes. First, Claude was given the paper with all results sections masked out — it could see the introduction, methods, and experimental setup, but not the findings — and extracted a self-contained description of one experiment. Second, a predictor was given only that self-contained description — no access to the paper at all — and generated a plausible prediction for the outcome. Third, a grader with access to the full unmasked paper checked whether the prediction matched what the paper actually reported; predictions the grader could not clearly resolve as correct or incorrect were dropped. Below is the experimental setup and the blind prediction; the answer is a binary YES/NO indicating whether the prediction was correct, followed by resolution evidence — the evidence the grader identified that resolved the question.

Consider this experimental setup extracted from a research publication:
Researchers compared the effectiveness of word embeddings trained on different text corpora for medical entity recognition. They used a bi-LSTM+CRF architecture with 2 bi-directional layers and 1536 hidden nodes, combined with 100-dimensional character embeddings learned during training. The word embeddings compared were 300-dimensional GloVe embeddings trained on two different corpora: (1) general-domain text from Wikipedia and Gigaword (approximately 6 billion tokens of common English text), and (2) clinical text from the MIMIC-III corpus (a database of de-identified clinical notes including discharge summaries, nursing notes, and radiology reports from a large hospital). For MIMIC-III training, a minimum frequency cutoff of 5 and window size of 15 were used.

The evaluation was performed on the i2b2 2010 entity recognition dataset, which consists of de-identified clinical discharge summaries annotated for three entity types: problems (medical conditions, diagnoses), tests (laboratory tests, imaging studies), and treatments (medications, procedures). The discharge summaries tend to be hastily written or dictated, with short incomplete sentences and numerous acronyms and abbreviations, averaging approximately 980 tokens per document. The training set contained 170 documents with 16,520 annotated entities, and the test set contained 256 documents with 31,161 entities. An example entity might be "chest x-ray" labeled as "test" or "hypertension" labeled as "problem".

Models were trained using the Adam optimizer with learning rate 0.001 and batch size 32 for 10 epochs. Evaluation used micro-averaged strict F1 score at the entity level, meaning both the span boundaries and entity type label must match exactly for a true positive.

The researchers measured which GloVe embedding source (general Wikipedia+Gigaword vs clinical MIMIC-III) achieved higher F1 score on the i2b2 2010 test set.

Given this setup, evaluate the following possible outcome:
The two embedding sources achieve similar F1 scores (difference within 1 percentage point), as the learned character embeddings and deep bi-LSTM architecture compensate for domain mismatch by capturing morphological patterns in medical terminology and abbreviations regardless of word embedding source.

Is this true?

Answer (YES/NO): NO